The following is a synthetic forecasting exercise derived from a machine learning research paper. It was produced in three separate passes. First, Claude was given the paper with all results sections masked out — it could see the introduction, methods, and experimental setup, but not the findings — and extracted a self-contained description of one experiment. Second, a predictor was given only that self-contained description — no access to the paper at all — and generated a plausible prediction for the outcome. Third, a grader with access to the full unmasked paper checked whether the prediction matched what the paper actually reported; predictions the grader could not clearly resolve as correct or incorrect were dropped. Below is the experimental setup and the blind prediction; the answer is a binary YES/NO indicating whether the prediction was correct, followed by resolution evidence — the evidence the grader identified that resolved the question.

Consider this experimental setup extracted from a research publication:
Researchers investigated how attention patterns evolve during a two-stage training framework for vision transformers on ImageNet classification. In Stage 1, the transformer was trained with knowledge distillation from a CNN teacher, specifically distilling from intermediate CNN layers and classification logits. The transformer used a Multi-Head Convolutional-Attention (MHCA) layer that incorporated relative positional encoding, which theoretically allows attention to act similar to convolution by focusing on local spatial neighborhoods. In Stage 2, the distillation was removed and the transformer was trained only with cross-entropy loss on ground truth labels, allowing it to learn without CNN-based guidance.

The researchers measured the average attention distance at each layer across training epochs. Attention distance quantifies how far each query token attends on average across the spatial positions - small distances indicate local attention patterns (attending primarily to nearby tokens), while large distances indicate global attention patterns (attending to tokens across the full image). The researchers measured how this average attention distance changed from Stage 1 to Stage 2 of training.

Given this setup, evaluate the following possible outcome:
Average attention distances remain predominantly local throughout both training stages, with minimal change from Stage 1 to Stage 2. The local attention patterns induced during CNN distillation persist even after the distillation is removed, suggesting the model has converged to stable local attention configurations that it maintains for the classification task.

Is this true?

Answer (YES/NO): NO